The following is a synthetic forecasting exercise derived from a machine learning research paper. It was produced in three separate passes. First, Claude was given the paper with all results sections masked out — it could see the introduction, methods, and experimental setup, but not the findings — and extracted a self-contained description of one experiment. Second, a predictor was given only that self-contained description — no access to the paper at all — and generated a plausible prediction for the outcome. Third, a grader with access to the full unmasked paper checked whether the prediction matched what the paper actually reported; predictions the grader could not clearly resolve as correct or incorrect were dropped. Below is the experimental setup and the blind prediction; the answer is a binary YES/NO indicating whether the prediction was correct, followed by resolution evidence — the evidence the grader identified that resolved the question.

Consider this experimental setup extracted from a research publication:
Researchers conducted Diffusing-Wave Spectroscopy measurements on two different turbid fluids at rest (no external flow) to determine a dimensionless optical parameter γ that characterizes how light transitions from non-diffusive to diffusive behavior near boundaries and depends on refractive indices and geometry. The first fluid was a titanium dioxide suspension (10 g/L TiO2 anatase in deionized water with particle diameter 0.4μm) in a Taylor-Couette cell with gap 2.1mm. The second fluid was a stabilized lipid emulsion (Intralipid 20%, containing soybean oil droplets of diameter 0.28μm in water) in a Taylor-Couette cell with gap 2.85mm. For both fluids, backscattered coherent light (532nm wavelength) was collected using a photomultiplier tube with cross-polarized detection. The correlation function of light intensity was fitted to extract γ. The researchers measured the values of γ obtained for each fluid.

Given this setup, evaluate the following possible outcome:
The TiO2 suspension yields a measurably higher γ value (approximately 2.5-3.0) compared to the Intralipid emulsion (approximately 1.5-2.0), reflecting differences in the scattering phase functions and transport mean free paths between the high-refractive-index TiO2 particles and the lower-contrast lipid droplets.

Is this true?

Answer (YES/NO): NO